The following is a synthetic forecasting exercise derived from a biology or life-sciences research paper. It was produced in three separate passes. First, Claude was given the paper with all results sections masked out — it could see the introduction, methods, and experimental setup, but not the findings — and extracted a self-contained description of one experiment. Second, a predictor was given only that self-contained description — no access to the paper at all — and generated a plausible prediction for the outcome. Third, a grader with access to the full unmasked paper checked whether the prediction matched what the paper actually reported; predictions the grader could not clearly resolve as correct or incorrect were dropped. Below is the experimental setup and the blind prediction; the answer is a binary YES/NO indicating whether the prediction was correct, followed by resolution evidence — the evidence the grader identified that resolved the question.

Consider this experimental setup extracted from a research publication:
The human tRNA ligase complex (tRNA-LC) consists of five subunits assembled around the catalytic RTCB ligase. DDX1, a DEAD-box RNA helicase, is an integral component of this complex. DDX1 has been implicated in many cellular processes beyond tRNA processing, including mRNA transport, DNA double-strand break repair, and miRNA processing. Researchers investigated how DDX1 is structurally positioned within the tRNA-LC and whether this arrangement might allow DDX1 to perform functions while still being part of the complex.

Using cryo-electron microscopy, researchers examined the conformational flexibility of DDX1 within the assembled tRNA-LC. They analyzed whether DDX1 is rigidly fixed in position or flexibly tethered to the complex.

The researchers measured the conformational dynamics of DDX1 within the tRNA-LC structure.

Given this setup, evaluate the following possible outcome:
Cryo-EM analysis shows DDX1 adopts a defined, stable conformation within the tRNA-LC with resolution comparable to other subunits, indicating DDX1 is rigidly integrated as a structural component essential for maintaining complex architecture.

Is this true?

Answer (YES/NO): NO